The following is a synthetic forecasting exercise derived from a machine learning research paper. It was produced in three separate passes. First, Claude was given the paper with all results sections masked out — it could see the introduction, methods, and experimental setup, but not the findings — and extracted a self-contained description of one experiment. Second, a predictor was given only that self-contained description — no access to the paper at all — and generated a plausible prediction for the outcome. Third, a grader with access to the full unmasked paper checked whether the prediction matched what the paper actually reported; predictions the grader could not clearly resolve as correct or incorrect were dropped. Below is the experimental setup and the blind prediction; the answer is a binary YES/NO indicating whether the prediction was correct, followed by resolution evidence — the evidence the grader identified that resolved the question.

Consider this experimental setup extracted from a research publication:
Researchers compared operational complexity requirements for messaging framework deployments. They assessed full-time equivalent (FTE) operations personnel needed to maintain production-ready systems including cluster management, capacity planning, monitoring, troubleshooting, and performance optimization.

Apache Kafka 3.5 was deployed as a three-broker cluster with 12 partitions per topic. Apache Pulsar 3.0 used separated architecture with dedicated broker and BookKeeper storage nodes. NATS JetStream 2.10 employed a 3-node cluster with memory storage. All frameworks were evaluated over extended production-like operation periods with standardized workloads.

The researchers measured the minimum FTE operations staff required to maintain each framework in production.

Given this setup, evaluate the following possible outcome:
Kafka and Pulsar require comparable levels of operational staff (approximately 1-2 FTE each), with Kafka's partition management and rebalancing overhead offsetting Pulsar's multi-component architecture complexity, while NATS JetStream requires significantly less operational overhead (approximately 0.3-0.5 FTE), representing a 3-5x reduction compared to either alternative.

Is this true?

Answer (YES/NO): NO